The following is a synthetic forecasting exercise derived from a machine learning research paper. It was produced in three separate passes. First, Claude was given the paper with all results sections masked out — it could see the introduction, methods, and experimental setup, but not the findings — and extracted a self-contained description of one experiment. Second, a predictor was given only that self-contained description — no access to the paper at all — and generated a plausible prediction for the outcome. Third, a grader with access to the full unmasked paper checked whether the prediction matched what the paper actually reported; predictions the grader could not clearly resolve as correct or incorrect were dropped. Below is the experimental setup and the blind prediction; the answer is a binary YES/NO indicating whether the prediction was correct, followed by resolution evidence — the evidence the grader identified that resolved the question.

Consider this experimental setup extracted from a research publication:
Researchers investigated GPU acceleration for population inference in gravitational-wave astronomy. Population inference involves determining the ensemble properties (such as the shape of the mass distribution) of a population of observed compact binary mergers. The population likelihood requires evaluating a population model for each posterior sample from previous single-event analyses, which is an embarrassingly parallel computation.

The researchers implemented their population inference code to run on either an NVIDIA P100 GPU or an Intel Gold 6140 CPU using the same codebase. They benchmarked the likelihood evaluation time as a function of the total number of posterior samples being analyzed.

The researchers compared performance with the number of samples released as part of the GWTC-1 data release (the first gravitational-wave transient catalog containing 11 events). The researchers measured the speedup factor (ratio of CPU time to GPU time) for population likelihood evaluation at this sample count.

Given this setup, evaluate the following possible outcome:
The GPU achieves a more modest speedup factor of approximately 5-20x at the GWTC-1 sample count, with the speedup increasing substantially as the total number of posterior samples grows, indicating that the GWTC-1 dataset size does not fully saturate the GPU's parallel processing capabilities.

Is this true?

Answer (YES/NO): YES